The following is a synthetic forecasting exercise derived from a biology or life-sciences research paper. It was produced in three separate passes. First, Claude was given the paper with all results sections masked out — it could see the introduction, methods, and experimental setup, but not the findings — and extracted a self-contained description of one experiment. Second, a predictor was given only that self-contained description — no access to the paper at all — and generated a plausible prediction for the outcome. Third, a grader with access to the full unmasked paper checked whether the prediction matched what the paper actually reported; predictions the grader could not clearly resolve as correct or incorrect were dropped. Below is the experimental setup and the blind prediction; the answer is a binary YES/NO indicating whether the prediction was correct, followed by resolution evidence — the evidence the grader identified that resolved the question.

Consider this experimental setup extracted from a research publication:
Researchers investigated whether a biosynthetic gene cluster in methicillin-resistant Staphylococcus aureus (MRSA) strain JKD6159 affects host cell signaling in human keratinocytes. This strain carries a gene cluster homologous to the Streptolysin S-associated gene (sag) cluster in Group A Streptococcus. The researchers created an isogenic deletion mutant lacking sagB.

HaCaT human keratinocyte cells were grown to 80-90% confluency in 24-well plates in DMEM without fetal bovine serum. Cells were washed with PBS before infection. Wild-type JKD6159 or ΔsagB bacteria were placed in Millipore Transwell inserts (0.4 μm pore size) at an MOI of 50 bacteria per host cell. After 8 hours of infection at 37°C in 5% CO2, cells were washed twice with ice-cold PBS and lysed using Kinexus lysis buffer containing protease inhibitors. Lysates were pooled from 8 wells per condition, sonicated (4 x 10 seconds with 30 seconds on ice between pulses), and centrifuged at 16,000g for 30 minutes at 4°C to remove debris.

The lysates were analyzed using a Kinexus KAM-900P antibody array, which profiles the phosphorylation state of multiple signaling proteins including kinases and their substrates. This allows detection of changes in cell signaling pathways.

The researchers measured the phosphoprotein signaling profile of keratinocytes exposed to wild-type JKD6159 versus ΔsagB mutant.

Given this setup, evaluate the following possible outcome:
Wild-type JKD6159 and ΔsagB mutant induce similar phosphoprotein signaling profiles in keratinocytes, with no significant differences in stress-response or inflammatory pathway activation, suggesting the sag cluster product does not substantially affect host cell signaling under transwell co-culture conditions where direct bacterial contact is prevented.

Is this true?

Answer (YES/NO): NO